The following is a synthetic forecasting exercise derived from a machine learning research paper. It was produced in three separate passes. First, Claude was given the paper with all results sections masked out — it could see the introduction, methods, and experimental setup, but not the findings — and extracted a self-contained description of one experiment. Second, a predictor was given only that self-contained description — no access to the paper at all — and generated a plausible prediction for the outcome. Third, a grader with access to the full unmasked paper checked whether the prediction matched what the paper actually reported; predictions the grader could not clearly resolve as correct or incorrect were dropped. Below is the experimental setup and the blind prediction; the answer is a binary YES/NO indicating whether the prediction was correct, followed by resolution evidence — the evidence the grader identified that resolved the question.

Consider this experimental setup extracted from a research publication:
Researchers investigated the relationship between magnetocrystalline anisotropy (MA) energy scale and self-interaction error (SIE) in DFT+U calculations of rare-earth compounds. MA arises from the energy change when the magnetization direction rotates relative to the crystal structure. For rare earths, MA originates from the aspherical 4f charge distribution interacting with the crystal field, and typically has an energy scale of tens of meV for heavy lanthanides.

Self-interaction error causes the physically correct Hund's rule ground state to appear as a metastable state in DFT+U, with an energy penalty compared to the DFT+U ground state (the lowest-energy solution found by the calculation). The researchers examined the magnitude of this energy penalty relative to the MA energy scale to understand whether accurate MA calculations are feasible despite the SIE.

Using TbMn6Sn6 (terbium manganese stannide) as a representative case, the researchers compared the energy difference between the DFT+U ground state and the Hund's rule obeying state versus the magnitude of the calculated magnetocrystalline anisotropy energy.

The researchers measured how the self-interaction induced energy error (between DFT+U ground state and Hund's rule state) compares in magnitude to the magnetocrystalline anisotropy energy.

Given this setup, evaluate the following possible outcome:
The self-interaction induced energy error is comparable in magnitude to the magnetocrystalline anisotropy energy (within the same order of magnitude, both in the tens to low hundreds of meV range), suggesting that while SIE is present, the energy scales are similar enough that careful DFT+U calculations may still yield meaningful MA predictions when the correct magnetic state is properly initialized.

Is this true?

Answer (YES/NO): NO